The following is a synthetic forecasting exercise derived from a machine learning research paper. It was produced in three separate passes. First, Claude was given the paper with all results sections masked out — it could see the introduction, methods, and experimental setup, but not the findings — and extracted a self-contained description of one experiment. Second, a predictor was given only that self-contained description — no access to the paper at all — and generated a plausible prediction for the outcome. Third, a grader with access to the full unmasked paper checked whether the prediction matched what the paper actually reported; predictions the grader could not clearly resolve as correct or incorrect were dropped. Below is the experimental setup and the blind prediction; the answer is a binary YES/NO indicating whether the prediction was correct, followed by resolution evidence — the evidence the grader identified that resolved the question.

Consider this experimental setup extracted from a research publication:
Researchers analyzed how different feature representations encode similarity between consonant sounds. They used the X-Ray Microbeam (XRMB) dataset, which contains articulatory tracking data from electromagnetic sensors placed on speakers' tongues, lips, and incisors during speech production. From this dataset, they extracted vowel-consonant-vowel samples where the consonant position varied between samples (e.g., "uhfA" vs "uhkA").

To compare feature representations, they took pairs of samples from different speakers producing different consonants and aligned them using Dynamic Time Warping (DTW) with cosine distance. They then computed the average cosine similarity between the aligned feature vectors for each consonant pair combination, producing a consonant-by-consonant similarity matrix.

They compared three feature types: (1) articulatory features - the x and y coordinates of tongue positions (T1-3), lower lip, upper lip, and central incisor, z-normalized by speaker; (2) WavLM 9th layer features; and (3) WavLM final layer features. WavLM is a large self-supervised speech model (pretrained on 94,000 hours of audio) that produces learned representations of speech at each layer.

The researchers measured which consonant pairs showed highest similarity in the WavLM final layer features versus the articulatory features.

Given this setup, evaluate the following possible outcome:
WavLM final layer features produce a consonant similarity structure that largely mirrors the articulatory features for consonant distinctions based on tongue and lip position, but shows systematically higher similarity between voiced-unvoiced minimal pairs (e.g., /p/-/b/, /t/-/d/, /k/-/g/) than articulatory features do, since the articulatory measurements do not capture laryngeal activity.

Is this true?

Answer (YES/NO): NO